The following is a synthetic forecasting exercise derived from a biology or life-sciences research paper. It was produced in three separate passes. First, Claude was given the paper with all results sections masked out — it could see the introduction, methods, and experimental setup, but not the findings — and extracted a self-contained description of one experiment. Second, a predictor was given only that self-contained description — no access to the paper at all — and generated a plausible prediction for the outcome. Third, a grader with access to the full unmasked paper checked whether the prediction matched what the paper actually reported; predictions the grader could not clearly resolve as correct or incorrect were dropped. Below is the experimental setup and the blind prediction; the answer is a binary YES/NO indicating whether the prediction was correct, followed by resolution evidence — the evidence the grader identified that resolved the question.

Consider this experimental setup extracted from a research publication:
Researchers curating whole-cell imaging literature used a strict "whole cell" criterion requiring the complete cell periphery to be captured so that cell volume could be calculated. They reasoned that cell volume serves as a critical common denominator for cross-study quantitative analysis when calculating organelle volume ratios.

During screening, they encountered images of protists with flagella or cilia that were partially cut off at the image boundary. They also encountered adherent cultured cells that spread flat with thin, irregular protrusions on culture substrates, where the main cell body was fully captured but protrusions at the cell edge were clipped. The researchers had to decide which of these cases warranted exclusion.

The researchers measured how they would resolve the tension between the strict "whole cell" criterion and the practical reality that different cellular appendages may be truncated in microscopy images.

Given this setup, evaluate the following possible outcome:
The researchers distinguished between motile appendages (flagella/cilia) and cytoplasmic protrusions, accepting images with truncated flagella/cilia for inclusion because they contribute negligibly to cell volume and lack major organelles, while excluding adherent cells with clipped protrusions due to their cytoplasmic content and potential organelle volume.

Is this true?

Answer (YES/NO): NO